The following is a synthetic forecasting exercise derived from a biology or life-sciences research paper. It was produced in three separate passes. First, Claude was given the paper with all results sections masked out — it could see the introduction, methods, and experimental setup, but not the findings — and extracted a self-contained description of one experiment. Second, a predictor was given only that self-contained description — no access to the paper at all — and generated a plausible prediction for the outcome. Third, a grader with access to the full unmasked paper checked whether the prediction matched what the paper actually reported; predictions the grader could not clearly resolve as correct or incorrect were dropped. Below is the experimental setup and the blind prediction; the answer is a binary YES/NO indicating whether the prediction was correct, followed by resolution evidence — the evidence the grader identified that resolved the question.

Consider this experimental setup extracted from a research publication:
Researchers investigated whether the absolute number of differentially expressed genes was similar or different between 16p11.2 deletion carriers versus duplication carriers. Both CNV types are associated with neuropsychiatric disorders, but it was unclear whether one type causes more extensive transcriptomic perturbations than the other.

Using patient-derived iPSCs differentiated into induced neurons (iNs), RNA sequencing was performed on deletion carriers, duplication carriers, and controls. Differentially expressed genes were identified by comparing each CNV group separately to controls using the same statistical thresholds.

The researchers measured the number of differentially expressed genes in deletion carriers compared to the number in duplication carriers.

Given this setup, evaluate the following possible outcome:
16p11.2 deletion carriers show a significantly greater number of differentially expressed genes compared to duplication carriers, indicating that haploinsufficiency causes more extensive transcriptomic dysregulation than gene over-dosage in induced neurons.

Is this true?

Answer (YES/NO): NO